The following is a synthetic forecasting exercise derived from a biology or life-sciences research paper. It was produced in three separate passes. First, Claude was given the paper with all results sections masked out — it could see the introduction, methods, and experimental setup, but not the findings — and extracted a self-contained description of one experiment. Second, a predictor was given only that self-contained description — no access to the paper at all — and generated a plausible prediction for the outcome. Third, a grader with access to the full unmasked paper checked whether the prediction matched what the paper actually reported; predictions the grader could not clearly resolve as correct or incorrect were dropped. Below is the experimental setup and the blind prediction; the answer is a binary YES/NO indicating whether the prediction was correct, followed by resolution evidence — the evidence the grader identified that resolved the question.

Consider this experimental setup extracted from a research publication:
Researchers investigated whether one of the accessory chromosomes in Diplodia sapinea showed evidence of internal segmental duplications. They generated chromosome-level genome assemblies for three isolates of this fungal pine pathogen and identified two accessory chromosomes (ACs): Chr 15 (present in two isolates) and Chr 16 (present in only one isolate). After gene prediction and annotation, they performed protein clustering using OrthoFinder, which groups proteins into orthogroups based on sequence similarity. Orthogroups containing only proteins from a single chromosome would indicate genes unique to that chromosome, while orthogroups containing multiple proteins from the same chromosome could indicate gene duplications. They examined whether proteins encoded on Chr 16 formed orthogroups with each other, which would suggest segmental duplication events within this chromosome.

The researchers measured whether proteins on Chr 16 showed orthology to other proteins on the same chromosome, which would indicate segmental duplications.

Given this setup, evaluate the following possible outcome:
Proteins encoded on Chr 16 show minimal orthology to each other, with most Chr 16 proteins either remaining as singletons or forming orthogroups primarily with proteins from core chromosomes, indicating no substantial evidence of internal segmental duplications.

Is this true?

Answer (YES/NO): NO